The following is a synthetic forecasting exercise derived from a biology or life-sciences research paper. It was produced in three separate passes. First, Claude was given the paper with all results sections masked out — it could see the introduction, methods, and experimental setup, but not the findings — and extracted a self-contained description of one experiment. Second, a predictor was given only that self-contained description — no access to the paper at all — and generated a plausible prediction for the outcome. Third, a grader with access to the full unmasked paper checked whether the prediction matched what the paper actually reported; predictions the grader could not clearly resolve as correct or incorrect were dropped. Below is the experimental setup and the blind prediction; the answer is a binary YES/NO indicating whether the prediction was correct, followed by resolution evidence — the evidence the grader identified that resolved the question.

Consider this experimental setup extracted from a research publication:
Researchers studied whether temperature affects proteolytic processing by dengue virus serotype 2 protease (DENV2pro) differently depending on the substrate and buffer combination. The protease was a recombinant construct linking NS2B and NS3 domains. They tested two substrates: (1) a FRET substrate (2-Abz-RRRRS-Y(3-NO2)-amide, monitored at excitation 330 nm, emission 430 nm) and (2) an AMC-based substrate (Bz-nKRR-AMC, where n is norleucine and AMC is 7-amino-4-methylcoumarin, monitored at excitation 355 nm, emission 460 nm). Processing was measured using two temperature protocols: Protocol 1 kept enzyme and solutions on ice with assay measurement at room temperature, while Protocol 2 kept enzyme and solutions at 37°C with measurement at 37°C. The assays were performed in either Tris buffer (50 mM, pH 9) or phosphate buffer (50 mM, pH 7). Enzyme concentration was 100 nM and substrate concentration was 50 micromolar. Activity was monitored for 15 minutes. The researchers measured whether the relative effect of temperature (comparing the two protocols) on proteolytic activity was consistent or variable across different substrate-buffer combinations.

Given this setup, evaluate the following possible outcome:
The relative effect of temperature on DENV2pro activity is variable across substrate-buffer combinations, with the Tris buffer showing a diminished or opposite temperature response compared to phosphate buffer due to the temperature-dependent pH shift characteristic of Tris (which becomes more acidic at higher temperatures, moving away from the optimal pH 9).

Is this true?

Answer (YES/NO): NO